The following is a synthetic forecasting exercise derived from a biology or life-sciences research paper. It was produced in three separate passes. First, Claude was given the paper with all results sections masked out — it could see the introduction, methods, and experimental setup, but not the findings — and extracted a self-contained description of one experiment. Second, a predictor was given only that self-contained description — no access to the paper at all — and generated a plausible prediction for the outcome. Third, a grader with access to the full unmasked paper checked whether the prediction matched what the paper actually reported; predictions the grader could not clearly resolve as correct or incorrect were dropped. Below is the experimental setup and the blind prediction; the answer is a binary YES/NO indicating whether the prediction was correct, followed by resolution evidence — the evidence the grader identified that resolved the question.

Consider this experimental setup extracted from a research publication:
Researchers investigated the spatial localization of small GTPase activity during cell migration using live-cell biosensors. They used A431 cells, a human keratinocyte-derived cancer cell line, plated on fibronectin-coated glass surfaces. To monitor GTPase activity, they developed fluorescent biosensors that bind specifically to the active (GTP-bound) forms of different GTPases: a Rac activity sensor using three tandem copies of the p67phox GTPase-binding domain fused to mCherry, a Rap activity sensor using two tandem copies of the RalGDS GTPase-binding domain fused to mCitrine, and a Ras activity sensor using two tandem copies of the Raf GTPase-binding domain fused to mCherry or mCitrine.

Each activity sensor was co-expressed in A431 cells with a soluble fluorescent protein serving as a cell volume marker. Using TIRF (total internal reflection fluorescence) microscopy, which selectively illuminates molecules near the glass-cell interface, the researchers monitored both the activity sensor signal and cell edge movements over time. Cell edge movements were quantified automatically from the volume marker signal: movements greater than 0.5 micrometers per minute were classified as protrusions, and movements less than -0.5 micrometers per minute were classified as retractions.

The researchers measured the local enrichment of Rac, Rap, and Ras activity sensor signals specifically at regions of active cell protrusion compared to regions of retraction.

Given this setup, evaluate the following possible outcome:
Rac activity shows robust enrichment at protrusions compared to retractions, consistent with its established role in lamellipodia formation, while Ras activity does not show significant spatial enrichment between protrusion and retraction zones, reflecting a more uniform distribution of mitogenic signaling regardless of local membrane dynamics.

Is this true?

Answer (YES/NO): YES